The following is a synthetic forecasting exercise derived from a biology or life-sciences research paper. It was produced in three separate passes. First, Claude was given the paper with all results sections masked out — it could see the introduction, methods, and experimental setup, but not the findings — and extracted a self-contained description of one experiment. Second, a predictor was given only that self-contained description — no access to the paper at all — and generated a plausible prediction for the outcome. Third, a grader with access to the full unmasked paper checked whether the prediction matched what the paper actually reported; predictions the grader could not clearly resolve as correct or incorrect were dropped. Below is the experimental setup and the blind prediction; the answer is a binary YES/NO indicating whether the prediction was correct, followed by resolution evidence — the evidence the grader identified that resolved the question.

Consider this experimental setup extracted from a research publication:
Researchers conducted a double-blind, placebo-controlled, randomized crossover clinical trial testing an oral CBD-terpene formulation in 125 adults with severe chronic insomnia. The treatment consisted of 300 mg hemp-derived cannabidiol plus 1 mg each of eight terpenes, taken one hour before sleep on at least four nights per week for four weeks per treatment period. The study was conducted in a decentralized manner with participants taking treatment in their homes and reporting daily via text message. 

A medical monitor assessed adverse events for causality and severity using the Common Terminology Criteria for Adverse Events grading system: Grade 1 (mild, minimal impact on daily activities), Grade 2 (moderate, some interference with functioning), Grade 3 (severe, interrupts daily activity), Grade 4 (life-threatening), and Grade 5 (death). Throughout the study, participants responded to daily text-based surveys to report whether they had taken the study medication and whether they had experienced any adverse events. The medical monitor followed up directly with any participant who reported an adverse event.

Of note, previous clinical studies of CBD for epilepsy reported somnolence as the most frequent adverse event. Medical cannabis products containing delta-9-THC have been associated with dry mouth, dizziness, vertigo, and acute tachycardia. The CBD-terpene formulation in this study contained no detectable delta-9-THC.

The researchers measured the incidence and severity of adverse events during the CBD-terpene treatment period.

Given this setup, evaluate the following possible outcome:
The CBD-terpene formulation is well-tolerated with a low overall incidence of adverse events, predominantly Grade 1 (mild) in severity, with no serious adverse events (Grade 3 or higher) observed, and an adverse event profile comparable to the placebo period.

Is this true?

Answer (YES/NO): NO